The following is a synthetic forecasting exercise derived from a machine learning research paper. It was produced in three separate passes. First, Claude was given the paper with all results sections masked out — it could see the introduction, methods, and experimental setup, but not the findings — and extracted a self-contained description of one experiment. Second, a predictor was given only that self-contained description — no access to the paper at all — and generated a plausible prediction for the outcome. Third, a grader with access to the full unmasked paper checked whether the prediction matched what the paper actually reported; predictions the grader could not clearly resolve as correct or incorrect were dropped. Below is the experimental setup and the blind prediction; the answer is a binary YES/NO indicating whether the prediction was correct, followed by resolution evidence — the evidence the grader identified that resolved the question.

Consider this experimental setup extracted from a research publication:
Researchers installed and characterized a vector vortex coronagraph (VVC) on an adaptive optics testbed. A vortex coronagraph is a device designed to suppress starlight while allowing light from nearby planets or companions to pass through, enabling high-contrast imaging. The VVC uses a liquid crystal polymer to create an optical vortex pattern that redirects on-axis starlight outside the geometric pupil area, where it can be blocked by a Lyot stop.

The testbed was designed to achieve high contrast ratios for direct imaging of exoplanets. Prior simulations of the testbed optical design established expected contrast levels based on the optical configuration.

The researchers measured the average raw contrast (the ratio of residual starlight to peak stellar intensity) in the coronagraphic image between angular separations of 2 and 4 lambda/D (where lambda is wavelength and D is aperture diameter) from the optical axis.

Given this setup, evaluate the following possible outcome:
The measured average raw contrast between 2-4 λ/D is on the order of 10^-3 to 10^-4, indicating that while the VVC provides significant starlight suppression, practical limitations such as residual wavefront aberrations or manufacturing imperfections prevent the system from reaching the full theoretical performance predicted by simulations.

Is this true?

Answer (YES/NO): YES